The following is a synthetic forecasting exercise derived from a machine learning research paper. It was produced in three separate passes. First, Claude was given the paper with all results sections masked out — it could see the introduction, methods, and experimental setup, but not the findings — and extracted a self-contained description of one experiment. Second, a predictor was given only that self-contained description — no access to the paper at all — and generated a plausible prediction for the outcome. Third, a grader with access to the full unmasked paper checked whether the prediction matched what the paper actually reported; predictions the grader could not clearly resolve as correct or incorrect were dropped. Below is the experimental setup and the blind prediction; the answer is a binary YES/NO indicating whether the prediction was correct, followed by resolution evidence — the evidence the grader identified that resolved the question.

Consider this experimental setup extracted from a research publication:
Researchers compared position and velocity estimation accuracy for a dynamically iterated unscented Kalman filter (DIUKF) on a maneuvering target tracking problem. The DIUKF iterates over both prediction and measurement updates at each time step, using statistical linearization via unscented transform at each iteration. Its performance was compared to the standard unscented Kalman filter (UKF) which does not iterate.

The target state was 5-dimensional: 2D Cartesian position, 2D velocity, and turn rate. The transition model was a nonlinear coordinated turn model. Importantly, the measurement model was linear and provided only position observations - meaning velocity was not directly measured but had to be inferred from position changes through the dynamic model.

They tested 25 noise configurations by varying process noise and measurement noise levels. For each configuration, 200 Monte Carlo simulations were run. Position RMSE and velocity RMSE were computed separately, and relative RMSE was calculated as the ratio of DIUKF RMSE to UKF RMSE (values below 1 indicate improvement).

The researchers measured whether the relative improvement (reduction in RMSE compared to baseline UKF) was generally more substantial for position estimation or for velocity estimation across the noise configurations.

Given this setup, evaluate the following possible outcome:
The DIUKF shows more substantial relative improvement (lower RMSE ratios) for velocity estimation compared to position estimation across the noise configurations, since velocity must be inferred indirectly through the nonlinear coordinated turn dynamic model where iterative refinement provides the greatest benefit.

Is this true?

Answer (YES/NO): YES